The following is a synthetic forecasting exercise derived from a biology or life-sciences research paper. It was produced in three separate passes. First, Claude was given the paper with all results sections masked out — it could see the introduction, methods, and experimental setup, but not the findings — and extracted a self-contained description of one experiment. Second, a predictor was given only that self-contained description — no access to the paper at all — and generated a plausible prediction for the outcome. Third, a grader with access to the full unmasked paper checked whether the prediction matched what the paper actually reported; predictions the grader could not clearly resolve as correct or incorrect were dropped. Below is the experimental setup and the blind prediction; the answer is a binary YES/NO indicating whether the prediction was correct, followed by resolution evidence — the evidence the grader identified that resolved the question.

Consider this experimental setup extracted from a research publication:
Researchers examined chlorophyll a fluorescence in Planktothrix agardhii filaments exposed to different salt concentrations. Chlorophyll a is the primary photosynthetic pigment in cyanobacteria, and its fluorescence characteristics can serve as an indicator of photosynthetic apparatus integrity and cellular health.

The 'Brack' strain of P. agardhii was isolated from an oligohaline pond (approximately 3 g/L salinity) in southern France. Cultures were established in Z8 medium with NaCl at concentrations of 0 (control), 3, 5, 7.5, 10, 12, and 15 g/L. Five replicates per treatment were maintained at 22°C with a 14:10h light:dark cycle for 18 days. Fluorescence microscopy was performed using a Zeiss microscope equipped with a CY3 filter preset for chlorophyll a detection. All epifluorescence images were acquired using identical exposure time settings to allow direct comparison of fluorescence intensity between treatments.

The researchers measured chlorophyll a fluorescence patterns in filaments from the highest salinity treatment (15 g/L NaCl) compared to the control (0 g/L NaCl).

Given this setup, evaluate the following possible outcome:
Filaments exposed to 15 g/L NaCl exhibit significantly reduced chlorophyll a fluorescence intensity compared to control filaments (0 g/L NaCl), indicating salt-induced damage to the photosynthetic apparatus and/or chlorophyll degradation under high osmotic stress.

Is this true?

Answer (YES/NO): NO